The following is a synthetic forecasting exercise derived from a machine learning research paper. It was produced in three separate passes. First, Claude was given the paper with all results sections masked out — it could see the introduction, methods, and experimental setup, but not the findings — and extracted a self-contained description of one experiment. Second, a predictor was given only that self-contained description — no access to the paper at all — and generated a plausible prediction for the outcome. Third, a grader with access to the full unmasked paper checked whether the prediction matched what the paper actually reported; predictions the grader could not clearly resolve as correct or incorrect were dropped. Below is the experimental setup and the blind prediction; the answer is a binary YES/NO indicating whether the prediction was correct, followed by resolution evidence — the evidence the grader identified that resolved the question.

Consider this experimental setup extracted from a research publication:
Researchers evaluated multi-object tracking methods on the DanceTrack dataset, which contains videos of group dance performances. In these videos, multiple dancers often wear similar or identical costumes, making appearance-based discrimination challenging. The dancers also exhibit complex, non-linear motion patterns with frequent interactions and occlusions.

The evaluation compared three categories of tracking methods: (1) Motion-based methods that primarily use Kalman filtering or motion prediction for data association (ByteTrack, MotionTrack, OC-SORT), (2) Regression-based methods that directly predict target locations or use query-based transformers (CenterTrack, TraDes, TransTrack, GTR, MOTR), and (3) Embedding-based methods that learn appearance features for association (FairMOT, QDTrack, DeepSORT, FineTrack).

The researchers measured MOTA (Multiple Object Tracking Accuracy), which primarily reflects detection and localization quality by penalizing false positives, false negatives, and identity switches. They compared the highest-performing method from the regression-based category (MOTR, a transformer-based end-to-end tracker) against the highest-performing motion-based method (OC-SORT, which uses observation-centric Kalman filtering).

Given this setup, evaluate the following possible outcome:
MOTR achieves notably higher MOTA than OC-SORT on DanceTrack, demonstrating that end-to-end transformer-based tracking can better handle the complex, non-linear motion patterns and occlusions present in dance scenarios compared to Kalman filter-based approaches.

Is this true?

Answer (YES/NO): NO